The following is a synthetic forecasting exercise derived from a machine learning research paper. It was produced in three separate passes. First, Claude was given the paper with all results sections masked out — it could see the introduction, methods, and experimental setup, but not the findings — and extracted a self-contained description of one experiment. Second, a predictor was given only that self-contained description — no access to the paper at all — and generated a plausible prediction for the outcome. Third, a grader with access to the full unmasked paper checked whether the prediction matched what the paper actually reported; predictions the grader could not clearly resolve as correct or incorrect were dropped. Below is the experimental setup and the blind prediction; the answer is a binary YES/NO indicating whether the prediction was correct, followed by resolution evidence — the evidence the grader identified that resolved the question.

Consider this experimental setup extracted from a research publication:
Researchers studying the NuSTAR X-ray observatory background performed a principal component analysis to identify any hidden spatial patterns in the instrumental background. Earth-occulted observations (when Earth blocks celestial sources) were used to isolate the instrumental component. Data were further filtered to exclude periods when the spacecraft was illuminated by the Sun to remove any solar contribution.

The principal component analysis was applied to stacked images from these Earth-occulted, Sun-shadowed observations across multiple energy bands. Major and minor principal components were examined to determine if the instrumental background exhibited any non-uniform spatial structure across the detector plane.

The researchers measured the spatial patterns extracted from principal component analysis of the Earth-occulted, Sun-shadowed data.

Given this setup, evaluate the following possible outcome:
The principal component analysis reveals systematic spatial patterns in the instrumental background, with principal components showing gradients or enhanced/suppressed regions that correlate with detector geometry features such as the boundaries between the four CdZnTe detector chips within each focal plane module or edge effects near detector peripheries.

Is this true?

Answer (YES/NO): NO